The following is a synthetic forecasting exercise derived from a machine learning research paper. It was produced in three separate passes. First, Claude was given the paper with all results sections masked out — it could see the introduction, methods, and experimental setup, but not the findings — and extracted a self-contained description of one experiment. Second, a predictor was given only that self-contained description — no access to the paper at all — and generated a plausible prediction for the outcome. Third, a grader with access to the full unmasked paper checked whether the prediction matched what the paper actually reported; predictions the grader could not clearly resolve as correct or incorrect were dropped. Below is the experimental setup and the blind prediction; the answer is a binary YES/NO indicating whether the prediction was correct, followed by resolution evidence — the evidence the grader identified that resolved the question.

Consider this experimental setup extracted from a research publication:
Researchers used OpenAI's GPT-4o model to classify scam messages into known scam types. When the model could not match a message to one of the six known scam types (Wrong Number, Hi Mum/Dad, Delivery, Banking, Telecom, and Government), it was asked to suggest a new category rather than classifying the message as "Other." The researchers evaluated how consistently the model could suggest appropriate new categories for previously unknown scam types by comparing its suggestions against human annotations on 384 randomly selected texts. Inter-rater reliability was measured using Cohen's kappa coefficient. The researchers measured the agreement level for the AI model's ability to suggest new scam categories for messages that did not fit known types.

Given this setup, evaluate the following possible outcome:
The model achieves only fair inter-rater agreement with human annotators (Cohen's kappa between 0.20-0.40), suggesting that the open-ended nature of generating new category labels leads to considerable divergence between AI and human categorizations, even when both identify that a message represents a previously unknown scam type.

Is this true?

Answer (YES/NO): NO